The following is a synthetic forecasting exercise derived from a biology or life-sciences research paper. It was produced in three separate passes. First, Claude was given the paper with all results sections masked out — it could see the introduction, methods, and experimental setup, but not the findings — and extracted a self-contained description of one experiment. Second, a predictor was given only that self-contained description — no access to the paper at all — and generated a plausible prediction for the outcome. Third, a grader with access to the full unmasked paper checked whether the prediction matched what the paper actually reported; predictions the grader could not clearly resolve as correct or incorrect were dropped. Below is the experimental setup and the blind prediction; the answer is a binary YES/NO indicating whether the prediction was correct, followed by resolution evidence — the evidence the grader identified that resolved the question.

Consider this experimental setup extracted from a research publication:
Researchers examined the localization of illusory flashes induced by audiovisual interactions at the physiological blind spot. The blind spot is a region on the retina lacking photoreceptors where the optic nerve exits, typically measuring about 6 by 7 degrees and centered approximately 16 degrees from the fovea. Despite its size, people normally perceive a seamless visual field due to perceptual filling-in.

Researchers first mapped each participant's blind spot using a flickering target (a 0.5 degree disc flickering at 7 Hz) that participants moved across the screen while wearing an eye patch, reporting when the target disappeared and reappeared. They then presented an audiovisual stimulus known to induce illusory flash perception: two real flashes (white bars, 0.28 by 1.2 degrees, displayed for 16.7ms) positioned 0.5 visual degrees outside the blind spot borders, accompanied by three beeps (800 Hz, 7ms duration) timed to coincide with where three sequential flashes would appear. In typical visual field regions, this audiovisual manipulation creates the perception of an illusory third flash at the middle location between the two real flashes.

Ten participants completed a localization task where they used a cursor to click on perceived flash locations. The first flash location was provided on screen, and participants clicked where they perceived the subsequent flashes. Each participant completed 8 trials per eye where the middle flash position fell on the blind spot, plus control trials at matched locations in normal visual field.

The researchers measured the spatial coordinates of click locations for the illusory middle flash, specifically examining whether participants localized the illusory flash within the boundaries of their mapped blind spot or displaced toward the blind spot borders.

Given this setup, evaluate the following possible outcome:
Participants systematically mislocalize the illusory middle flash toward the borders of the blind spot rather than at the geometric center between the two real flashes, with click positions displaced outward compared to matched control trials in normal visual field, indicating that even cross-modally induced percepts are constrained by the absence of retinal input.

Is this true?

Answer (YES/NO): NO